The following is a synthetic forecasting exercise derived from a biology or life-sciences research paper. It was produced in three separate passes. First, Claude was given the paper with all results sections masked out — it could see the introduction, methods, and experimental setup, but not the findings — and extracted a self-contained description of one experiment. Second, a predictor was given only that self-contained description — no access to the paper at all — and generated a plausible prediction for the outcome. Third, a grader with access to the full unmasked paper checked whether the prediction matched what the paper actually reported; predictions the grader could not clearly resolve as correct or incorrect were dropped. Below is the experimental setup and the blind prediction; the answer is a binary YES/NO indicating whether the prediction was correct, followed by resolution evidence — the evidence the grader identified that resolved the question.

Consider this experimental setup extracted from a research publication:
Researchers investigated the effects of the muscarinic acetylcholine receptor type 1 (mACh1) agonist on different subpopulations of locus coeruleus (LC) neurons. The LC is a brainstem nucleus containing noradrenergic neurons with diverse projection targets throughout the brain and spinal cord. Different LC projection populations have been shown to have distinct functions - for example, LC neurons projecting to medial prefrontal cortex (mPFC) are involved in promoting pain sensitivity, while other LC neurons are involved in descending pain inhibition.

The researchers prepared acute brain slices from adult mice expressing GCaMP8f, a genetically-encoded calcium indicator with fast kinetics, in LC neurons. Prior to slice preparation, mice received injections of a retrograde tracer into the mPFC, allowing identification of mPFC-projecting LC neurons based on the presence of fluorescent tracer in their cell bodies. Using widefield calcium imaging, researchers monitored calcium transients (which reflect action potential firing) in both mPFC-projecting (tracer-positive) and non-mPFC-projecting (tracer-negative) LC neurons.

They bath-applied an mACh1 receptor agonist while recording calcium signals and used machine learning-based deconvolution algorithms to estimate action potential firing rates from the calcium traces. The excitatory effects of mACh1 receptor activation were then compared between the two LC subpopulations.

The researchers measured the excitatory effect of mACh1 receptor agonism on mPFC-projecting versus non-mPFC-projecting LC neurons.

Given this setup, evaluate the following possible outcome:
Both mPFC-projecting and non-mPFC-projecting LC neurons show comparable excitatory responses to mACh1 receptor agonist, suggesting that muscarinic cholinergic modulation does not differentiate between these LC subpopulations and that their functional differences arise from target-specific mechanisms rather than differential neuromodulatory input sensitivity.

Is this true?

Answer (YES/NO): NO